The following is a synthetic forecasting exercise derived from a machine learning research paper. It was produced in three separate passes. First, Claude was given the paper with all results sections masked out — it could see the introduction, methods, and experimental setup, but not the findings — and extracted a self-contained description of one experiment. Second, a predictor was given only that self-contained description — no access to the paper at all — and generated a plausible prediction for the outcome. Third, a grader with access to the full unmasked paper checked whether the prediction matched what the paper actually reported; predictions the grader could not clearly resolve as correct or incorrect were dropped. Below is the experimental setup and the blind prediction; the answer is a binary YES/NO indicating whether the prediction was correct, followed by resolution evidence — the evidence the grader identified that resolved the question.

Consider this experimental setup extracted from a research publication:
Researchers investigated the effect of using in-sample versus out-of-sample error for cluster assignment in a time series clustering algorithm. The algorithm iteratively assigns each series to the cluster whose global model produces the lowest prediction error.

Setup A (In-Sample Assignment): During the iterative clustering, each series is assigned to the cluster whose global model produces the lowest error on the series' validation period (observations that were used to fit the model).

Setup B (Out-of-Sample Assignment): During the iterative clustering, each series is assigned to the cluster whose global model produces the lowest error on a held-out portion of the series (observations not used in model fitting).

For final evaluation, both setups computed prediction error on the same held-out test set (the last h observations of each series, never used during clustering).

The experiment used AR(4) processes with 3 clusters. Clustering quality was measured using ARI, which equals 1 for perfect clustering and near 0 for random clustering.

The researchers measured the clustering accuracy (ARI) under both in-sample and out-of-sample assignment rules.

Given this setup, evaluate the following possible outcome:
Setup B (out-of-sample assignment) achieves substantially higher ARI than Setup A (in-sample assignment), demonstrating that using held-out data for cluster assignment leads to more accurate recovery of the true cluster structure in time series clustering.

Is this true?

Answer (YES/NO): NO